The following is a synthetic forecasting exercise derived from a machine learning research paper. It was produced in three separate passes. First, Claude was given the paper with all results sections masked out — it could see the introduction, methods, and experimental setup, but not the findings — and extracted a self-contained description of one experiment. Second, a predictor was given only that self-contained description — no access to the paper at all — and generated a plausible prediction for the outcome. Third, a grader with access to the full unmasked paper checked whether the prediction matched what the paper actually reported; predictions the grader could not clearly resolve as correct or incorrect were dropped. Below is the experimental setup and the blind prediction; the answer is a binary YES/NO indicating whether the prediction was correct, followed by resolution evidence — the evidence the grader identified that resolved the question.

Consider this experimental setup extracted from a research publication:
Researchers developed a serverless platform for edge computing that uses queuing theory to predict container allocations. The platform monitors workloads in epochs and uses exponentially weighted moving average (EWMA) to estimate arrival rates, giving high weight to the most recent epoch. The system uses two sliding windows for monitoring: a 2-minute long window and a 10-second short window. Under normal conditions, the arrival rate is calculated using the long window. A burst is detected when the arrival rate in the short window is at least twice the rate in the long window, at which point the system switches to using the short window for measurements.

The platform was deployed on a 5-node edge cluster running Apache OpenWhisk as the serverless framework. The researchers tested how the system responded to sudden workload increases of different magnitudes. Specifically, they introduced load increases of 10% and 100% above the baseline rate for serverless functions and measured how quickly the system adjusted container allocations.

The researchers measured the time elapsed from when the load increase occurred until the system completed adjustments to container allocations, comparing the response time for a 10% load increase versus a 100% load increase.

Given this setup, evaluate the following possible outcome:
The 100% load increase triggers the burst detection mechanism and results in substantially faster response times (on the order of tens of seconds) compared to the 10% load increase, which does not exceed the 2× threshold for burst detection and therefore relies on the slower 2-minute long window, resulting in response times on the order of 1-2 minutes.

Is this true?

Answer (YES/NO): NO